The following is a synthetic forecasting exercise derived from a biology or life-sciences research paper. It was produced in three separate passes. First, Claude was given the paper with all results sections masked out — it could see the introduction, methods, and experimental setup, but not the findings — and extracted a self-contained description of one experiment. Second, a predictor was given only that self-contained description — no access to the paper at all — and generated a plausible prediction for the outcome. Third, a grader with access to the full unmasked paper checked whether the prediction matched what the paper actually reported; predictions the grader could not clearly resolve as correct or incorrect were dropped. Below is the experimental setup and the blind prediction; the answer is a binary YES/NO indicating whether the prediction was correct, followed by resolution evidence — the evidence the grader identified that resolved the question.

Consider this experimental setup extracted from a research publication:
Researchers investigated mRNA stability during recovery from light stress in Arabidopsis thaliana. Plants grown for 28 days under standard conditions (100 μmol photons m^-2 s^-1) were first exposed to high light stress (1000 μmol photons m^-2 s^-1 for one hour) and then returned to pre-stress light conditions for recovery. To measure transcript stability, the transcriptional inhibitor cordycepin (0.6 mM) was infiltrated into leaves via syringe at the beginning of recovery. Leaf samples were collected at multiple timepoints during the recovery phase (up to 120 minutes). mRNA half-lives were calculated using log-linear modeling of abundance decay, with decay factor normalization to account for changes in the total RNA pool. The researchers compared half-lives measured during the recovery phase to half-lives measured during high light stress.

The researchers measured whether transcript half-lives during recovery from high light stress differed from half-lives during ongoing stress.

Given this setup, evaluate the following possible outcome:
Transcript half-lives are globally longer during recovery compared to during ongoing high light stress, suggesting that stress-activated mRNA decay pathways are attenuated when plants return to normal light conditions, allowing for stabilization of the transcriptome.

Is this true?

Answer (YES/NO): YES